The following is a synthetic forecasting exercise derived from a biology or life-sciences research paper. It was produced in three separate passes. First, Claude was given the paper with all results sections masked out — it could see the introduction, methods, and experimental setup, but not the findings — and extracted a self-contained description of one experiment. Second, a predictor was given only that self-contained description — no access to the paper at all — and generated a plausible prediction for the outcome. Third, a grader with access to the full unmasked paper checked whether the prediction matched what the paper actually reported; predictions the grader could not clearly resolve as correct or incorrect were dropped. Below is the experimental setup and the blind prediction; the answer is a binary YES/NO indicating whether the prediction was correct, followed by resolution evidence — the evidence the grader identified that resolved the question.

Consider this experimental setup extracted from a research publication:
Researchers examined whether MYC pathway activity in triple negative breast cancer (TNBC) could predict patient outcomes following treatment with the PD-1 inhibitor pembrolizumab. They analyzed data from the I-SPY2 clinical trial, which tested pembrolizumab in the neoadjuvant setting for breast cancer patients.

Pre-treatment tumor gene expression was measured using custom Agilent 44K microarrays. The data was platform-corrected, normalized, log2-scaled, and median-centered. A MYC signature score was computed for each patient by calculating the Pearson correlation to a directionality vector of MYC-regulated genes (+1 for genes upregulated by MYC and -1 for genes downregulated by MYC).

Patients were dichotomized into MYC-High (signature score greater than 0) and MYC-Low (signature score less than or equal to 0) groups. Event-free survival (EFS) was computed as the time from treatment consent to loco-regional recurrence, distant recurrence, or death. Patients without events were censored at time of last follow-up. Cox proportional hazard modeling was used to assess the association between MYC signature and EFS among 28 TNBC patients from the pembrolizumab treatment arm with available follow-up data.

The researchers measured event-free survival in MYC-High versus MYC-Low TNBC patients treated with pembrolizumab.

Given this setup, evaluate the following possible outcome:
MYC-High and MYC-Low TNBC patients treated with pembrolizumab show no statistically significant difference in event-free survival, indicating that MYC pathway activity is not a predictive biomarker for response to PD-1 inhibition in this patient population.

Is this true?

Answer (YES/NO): NO